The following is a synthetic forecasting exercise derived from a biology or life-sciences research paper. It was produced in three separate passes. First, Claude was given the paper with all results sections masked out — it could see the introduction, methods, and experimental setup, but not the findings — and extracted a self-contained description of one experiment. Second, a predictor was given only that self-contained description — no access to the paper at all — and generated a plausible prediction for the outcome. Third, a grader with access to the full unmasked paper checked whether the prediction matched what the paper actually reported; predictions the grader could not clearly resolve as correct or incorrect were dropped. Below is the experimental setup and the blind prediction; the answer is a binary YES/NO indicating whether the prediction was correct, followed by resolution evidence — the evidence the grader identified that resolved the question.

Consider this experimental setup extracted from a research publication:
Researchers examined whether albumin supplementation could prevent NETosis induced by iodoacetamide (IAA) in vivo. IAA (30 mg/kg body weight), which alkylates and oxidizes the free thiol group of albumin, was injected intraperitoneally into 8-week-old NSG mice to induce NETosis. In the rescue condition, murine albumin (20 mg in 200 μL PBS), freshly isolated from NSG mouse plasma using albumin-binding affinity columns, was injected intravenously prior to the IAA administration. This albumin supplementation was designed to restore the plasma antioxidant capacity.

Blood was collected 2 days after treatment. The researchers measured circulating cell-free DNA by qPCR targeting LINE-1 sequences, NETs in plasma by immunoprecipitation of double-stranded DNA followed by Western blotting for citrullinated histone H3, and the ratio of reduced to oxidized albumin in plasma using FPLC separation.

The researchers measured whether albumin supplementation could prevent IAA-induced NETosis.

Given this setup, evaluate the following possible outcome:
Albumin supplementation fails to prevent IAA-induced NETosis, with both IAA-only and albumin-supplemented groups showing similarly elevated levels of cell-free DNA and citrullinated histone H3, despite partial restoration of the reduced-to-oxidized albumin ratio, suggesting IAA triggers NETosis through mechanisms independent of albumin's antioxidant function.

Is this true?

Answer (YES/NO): NO